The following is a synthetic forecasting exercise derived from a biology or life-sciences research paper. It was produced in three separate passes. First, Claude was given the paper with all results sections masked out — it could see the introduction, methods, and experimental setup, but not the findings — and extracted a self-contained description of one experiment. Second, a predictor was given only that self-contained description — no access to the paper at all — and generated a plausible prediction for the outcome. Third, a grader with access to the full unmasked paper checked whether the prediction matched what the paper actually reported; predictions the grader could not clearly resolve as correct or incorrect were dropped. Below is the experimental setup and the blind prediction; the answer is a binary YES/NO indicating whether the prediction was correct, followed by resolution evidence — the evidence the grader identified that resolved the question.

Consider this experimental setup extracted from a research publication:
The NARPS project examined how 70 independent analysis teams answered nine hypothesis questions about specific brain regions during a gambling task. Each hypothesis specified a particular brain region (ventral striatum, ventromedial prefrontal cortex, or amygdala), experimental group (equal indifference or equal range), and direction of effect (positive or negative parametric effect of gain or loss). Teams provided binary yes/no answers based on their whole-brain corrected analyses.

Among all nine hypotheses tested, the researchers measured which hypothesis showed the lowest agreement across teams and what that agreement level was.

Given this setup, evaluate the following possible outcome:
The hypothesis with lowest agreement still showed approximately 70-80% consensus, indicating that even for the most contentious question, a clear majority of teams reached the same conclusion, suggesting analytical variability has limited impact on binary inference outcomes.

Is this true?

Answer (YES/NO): NO